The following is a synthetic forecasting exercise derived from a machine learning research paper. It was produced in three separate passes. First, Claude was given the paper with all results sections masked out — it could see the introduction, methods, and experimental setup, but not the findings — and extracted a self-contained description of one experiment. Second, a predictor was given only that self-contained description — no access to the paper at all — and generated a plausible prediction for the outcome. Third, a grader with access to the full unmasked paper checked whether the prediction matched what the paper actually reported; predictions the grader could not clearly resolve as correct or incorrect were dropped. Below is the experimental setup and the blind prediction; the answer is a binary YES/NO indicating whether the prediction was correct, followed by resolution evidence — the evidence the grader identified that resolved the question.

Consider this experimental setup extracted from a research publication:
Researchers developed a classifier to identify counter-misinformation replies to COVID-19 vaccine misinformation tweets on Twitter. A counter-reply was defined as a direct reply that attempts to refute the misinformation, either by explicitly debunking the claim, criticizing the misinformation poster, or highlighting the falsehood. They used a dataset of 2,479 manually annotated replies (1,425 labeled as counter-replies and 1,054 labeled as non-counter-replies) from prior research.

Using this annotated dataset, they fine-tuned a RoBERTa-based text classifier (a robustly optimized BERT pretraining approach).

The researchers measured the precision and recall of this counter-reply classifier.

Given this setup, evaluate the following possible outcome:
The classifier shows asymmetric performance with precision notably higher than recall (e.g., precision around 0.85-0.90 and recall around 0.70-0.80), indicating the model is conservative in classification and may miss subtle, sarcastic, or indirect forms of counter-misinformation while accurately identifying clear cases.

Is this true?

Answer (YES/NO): NO